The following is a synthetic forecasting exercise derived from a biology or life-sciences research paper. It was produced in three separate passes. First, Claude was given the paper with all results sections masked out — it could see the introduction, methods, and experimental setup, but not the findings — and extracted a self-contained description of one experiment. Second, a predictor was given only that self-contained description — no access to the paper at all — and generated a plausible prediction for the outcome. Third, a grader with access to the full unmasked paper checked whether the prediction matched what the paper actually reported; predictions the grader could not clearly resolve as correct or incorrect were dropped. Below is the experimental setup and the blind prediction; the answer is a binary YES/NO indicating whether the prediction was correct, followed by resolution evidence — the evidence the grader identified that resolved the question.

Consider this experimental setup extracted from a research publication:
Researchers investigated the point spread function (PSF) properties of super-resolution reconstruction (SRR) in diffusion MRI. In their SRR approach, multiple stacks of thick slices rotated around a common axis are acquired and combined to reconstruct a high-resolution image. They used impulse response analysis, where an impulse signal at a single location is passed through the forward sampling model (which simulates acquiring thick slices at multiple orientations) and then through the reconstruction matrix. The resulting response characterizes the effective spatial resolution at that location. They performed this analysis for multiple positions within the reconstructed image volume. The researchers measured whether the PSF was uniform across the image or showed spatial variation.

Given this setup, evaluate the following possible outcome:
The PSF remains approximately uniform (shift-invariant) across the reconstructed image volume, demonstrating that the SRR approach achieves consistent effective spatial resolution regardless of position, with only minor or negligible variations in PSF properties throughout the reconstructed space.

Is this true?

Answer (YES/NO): NO